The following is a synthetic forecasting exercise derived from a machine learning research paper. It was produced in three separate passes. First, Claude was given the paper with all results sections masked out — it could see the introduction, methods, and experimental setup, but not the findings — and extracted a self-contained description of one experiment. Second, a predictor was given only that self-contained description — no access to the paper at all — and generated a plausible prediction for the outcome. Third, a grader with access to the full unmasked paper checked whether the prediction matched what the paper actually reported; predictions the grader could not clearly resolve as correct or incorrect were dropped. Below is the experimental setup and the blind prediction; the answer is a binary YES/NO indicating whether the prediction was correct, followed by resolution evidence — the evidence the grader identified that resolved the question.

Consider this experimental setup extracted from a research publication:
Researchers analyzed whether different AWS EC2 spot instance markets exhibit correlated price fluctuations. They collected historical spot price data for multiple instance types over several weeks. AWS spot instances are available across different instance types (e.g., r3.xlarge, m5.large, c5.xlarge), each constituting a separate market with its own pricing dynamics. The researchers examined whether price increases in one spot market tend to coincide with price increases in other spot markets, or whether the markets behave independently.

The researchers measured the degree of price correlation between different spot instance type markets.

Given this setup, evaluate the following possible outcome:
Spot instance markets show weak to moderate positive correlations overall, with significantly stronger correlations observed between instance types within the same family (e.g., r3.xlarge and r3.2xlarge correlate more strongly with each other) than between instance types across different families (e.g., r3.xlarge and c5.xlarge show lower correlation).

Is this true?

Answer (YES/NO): NO